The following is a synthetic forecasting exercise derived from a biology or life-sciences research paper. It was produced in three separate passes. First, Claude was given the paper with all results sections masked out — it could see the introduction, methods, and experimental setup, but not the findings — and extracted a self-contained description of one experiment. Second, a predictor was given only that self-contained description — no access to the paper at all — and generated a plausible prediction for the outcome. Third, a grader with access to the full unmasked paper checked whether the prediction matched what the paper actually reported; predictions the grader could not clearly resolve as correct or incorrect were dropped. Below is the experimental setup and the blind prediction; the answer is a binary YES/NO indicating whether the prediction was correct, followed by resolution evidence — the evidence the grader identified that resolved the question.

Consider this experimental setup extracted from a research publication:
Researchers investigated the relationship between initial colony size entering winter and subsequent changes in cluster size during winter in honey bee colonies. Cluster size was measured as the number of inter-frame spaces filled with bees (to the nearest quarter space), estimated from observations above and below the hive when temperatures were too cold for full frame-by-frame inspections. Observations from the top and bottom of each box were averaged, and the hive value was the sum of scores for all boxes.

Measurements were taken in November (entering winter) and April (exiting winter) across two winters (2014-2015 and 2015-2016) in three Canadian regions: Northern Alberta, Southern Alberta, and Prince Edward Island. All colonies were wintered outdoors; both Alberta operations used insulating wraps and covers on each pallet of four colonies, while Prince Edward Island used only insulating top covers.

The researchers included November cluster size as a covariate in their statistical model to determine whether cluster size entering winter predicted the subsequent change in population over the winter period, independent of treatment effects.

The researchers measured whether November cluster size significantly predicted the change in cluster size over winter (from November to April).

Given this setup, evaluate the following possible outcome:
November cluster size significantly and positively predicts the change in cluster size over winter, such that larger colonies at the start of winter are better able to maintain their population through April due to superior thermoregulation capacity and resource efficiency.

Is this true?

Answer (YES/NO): NO